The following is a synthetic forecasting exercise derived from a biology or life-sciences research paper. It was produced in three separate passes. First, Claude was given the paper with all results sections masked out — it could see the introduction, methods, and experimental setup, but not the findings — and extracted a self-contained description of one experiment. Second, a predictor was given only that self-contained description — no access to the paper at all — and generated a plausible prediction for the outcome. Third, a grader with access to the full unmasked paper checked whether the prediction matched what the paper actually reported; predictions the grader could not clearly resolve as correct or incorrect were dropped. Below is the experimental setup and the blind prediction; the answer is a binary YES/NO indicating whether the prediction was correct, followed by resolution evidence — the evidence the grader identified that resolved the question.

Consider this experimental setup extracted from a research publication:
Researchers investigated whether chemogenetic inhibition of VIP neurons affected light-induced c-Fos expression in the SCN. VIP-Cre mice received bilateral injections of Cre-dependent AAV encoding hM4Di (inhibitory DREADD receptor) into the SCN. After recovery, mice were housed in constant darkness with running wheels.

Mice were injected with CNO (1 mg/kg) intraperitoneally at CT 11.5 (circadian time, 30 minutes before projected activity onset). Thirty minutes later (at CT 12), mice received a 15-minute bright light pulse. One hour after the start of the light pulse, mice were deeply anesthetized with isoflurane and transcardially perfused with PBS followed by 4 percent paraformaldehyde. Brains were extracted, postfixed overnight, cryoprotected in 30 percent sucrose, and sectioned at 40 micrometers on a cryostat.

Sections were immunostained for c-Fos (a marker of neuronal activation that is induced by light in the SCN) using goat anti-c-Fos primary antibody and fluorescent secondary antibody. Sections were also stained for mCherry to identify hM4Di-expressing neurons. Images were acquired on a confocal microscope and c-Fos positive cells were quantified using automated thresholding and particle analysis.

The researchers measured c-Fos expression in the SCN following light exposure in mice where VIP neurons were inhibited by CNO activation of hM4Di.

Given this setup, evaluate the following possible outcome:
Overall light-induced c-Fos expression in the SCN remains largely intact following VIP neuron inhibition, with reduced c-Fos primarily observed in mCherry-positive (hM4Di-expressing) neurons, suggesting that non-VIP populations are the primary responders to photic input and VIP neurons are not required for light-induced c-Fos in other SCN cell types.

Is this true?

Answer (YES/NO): NO